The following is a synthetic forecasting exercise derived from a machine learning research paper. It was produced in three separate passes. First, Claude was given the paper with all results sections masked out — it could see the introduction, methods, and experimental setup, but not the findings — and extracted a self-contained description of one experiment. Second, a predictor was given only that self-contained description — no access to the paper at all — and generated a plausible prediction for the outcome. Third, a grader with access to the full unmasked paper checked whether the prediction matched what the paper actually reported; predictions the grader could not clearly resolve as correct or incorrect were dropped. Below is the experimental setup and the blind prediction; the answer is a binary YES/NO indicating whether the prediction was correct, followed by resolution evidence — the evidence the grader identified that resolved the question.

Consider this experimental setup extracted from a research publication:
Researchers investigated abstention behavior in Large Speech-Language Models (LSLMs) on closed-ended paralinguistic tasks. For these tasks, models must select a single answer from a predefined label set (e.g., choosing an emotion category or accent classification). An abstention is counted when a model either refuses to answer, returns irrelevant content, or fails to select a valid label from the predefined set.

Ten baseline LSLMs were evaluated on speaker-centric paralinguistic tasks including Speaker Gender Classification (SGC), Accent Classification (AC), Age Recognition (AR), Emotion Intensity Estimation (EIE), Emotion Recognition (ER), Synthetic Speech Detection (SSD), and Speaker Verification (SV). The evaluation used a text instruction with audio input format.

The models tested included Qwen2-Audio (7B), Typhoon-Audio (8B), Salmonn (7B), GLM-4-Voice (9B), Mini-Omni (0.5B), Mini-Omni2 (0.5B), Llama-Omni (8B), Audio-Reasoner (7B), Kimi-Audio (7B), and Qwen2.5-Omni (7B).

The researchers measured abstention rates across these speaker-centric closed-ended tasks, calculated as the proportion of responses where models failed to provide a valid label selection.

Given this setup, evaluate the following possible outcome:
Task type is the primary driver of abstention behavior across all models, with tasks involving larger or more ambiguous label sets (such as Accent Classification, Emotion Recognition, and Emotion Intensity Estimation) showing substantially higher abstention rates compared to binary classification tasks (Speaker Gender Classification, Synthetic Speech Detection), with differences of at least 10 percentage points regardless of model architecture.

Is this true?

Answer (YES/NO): NO